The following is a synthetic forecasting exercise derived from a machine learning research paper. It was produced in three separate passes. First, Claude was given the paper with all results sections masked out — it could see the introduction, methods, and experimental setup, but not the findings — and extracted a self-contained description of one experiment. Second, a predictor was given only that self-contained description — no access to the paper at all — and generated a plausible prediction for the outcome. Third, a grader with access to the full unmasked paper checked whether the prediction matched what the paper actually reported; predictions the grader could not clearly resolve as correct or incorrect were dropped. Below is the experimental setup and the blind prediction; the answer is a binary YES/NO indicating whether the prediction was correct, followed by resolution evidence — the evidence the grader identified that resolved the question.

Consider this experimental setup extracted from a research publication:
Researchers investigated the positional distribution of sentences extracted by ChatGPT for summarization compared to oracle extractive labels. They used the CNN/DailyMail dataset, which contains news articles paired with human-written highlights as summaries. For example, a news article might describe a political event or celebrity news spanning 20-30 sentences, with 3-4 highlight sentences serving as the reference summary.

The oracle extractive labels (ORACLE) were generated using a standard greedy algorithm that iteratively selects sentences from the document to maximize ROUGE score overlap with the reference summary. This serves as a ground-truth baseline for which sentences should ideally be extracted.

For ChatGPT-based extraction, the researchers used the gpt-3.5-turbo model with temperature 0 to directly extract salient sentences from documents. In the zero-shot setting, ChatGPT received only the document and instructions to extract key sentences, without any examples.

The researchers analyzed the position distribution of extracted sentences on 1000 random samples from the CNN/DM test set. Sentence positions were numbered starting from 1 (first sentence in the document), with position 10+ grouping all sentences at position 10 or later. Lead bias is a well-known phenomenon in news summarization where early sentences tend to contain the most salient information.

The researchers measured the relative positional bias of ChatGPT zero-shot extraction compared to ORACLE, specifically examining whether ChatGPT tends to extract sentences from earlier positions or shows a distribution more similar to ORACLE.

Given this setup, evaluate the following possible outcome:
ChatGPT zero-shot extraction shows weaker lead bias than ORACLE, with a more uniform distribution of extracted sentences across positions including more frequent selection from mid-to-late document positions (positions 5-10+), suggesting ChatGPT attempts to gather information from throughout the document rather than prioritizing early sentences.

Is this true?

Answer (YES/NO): NO